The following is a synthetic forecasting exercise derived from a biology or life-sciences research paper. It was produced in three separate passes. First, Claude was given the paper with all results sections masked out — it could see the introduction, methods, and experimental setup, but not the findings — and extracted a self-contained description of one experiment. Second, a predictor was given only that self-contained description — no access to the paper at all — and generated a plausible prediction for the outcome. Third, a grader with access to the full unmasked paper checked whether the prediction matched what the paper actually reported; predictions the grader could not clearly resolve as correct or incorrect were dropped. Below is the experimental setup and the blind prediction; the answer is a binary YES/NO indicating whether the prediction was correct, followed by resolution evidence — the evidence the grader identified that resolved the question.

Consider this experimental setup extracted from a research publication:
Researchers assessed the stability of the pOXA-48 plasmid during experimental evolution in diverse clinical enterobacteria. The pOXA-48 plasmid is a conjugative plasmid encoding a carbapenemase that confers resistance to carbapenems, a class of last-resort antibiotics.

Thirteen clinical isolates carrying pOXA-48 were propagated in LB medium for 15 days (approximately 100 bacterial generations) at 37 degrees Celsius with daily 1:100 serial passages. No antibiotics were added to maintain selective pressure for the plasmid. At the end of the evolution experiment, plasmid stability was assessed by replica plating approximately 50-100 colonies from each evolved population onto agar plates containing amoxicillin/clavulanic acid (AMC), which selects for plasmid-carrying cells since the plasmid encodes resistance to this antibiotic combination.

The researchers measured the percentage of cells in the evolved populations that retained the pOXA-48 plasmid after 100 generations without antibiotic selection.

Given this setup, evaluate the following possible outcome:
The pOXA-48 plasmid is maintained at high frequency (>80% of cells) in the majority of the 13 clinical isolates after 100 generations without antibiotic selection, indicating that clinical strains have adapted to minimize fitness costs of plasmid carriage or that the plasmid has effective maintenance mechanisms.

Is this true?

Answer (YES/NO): YES